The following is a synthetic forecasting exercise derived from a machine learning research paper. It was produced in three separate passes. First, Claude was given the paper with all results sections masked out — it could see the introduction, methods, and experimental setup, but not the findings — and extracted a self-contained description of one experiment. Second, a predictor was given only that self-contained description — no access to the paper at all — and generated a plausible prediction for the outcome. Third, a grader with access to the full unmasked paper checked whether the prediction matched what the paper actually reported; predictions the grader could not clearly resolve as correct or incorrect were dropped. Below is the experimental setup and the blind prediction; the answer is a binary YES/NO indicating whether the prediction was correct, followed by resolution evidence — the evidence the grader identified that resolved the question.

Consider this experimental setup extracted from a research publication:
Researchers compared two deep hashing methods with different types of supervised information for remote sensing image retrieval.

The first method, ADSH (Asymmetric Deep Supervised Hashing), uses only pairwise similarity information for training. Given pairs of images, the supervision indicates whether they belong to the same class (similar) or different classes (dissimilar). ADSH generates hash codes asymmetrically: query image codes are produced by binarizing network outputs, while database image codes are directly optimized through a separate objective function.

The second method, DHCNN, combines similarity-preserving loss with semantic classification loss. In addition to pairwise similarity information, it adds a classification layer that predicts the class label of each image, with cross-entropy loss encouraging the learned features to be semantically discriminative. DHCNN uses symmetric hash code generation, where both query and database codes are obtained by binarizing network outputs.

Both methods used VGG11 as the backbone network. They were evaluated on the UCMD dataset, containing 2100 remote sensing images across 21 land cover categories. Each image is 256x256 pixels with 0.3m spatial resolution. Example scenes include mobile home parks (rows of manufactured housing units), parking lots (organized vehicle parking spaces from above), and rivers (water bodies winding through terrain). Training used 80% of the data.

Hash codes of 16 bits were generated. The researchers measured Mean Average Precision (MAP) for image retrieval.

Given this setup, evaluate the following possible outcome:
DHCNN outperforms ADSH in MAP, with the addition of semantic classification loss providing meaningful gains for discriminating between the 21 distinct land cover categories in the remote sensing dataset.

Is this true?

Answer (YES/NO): YES